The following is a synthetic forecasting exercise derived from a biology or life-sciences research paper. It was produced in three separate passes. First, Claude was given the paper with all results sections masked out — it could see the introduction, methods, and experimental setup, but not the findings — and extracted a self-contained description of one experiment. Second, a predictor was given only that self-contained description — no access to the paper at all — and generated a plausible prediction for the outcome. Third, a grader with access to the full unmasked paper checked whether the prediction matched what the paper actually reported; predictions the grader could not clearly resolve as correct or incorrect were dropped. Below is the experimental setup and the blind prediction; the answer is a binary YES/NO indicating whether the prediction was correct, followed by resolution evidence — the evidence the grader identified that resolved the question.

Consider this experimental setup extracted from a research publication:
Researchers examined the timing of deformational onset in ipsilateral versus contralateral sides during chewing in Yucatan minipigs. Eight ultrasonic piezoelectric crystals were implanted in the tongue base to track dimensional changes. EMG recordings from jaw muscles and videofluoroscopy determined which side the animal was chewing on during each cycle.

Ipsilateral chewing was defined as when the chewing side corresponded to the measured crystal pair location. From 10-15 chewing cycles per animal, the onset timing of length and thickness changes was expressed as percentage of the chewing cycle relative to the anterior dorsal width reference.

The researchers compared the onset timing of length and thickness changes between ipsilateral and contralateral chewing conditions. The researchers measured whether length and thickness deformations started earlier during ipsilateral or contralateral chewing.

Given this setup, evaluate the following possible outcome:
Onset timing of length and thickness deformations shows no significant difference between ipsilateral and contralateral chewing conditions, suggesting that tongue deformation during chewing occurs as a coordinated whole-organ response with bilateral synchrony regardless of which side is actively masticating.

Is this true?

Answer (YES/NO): NO